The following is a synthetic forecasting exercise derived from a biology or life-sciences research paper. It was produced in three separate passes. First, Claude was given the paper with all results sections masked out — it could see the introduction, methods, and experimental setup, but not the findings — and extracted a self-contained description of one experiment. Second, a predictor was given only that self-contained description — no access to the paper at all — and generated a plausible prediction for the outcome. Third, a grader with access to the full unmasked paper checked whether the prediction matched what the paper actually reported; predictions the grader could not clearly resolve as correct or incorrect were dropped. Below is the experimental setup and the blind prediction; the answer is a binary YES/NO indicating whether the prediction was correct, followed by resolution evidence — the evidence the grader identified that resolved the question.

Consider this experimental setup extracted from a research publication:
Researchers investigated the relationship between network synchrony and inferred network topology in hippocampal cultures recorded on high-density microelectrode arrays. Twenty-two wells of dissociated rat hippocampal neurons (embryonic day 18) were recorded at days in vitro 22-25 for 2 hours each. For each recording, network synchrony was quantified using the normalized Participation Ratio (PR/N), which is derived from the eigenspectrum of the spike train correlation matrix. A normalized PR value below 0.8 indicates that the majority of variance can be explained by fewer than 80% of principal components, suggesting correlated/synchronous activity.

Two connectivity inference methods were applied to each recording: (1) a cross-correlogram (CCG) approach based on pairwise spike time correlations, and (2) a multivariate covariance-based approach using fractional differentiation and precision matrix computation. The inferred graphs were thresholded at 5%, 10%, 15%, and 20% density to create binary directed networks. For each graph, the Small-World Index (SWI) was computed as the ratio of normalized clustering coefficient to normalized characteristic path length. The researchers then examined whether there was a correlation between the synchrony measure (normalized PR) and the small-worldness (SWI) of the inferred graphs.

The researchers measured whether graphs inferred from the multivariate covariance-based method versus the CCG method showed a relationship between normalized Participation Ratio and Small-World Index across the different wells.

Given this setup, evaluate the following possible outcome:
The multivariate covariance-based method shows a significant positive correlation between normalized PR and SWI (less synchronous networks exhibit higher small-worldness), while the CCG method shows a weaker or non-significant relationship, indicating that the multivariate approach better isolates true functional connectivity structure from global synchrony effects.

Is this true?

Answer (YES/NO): NO